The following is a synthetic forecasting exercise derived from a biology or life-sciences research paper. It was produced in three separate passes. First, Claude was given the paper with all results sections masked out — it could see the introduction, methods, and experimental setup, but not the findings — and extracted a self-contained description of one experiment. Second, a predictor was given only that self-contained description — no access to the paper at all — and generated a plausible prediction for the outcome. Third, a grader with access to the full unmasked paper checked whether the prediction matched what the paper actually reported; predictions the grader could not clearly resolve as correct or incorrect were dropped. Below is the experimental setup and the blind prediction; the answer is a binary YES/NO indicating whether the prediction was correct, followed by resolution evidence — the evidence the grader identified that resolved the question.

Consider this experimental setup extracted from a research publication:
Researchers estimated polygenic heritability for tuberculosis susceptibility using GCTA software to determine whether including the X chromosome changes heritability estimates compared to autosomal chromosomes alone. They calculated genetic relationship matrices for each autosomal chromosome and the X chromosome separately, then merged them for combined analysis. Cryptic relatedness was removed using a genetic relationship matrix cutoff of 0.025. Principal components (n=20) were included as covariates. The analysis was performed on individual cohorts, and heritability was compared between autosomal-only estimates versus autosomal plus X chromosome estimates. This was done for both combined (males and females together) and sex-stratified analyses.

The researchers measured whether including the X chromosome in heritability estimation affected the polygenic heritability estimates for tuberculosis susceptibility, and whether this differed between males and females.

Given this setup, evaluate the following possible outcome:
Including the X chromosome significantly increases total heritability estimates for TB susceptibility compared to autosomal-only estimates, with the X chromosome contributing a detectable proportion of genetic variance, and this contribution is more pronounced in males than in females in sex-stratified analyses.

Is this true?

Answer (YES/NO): NO